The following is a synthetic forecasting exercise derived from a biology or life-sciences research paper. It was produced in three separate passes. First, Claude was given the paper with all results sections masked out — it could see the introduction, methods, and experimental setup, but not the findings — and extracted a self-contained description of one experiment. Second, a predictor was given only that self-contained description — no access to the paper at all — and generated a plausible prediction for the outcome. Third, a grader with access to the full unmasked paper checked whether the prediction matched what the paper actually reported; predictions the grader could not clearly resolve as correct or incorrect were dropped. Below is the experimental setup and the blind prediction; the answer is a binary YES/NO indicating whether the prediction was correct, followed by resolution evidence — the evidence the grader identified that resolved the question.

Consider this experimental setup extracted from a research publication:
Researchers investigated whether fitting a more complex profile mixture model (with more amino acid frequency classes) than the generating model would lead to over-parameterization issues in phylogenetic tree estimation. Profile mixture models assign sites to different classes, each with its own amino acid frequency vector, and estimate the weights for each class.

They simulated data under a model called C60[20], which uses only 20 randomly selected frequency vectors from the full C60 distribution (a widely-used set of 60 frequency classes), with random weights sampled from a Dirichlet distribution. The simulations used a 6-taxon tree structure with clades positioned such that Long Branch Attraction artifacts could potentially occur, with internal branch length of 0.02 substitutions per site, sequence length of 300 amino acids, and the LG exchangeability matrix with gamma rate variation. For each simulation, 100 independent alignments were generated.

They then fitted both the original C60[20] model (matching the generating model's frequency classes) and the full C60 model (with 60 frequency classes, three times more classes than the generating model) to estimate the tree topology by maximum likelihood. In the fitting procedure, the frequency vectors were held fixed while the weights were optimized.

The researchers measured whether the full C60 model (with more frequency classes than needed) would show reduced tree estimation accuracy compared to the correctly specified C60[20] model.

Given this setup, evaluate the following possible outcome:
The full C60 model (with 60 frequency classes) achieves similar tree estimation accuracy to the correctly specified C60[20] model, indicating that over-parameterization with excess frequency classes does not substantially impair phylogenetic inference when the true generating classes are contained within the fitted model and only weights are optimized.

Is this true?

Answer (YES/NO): YES